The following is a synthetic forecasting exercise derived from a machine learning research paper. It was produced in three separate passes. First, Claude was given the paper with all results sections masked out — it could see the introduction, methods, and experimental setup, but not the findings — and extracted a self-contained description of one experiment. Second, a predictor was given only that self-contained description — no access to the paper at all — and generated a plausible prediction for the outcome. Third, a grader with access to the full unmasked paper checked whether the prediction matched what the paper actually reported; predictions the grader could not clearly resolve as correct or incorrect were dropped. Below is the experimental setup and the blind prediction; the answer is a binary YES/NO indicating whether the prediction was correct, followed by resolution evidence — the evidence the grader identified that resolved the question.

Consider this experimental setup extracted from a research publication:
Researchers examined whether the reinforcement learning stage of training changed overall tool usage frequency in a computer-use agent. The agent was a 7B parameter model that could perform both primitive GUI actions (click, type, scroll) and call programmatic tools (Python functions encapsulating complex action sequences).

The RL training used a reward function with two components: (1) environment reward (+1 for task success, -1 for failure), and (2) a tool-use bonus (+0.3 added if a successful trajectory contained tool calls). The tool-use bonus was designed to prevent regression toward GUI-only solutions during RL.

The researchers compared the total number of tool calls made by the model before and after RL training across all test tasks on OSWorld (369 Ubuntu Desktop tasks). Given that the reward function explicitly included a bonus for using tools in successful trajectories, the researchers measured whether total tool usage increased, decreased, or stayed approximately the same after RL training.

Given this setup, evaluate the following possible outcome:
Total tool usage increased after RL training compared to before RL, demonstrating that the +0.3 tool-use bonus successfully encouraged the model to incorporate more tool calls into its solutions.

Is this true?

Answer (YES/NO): NO